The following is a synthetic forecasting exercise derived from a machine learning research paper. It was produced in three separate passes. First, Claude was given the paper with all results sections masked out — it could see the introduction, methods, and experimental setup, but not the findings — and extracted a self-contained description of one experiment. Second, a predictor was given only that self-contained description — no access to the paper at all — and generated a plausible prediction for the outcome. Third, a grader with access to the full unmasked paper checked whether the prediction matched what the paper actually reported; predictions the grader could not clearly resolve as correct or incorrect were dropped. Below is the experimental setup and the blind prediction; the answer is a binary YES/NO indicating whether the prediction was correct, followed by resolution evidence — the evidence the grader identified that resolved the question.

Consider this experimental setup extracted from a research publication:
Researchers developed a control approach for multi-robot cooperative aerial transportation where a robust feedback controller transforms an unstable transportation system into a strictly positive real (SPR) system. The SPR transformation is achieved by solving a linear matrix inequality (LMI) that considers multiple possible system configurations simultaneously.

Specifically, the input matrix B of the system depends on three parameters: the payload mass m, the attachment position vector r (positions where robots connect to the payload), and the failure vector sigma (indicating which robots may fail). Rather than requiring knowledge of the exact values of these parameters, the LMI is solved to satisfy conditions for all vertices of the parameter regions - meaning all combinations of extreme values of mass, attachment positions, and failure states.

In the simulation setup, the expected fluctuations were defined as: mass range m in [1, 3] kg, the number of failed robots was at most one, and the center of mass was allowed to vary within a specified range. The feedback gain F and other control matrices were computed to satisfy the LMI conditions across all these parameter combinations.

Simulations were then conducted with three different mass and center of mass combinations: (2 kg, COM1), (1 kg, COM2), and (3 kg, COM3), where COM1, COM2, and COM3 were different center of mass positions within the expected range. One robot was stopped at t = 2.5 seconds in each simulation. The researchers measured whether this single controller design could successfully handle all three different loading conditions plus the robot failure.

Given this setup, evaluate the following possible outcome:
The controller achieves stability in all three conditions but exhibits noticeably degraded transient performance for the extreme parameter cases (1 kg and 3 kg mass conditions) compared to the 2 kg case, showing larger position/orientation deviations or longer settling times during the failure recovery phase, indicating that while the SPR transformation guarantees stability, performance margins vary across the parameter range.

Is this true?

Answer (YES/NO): NO